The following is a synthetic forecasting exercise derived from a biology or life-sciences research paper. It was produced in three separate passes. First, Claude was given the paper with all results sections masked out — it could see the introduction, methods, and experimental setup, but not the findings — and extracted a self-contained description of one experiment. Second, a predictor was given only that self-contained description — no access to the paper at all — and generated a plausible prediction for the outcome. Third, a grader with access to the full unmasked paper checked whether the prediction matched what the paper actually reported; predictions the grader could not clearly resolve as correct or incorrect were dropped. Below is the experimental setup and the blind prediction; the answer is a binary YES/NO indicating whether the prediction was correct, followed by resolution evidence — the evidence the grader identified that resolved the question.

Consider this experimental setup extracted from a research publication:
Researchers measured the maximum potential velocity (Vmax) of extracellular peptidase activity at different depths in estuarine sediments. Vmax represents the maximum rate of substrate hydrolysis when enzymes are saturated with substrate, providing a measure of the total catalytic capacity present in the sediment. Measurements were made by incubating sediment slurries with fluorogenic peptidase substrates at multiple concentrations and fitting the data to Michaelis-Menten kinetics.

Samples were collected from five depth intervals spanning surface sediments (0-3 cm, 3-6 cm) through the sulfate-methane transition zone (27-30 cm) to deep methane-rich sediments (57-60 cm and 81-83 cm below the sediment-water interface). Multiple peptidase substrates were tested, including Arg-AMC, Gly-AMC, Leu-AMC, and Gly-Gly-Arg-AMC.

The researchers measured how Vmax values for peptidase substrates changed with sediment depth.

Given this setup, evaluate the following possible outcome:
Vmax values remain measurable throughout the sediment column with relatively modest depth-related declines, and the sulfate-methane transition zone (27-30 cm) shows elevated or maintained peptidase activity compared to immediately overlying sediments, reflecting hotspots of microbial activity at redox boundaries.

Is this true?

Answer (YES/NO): NO